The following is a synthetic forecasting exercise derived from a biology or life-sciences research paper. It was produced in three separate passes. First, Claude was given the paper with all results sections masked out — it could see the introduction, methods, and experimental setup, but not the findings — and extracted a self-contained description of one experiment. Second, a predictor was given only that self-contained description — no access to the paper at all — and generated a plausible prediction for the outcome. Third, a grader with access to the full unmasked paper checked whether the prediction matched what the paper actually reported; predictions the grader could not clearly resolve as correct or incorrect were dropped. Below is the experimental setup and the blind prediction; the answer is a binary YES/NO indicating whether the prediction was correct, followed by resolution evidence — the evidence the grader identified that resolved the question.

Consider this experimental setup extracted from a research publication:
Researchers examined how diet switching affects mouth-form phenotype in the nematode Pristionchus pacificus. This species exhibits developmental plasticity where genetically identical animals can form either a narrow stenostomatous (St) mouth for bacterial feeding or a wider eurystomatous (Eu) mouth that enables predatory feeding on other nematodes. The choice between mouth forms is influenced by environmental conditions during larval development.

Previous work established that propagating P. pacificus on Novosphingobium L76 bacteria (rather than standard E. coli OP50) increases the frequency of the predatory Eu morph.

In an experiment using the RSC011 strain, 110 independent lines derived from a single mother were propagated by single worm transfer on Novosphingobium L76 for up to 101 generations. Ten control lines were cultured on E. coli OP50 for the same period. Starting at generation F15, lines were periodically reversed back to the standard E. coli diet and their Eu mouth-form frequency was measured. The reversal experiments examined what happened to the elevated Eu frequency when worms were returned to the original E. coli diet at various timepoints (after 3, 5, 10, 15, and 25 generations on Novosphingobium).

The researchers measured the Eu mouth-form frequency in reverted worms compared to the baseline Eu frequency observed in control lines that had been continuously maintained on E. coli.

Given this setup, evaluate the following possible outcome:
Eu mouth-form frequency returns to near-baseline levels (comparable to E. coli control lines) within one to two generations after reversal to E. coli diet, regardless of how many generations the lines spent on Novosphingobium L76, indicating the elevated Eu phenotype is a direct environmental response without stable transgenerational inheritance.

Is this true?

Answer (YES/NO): NO